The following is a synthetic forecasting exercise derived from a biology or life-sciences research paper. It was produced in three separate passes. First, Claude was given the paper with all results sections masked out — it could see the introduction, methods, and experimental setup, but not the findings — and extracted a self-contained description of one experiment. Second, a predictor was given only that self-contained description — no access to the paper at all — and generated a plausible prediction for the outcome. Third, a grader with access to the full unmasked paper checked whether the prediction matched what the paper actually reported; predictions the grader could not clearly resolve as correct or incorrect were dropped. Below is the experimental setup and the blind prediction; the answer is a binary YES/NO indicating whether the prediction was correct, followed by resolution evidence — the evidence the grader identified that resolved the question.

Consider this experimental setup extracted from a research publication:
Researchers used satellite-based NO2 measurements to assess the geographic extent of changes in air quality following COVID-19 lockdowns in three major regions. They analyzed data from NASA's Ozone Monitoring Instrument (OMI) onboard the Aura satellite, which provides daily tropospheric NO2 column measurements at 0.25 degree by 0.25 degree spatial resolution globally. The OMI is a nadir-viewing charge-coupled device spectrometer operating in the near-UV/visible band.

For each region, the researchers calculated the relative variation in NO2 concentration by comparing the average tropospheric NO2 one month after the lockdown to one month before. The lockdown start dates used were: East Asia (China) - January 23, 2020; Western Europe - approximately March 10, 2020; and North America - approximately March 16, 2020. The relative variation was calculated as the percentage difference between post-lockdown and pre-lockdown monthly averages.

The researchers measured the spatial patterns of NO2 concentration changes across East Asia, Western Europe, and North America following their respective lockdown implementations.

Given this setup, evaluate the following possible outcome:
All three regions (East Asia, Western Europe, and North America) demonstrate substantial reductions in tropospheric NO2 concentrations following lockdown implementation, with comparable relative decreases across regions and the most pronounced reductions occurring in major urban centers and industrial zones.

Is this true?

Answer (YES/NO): NO